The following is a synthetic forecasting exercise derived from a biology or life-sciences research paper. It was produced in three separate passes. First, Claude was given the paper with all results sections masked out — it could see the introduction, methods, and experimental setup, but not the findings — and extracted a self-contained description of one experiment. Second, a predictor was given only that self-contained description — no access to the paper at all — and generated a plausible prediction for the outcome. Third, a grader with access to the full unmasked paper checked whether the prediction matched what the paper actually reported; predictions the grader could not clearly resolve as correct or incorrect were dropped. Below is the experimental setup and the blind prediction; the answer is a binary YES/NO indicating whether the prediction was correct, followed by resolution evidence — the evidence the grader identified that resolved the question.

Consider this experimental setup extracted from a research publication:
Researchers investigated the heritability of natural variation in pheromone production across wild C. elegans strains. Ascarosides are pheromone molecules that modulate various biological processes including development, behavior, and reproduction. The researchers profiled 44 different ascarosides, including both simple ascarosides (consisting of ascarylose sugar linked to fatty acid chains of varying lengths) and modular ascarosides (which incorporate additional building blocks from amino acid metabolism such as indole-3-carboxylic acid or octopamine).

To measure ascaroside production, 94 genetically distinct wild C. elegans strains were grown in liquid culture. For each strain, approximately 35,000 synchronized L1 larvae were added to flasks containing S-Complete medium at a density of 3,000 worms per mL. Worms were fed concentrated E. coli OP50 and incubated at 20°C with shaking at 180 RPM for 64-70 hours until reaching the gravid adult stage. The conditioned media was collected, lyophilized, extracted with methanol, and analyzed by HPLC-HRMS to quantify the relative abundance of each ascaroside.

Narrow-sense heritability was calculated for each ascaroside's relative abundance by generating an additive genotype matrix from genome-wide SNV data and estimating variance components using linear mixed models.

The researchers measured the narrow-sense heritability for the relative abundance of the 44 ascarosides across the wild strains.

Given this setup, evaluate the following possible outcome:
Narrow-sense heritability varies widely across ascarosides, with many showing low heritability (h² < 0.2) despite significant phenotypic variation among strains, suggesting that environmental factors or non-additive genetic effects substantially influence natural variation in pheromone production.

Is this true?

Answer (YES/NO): YES